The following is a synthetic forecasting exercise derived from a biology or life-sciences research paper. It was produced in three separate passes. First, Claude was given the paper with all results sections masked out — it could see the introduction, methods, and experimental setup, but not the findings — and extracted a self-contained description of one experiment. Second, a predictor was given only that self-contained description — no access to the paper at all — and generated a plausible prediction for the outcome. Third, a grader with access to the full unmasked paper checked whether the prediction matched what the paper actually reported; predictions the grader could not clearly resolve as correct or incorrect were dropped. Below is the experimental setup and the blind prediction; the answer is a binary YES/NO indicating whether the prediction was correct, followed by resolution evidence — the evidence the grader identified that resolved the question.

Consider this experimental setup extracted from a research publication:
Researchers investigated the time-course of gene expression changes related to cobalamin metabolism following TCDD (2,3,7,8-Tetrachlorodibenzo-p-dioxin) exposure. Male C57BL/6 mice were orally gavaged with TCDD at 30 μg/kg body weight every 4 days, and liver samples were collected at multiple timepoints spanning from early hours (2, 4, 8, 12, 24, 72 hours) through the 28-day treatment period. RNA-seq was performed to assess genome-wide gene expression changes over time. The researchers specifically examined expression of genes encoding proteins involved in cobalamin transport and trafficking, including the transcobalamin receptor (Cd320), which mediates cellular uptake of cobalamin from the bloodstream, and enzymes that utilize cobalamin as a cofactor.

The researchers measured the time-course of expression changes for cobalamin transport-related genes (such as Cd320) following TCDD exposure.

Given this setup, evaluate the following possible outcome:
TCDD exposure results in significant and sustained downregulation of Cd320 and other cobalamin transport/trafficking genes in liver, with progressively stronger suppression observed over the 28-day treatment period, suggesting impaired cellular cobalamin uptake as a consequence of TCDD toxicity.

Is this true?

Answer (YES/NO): NO